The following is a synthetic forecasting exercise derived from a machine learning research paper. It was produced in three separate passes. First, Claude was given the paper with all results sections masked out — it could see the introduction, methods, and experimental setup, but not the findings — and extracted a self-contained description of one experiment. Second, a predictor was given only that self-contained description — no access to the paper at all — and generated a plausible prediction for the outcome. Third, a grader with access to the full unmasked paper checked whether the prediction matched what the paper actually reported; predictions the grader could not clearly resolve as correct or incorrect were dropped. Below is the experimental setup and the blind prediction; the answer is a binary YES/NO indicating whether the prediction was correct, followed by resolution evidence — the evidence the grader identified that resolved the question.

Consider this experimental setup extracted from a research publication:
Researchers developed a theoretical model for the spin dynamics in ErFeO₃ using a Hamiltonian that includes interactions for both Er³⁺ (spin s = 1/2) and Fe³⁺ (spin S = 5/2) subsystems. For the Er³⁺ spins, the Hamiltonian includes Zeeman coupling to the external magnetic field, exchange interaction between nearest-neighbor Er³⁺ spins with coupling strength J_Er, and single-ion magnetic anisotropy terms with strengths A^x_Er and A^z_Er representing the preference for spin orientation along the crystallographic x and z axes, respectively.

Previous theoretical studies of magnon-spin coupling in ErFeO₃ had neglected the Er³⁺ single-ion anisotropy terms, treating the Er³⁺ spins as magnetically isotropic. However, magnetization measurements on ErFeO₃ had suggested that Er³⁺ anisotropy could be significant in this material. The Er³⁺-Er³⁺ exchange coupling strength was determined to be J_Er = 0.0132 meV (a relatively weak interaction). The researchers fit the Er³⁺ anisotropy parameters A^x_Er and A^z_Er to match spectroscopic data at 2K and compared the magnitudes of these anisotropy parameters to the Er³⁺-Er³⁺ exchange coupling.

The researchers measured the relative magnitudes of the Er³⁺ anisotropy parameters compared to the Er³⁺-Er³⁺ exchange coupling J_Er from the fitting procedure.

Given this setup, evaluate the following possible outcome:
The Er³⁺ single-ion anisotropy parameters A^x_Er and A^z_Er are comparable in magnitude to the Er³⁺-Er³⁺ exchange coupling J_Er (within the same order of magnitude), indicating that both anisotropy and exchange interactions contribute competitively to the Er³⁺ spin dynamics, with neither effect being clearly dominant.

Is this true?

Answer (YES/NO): NO